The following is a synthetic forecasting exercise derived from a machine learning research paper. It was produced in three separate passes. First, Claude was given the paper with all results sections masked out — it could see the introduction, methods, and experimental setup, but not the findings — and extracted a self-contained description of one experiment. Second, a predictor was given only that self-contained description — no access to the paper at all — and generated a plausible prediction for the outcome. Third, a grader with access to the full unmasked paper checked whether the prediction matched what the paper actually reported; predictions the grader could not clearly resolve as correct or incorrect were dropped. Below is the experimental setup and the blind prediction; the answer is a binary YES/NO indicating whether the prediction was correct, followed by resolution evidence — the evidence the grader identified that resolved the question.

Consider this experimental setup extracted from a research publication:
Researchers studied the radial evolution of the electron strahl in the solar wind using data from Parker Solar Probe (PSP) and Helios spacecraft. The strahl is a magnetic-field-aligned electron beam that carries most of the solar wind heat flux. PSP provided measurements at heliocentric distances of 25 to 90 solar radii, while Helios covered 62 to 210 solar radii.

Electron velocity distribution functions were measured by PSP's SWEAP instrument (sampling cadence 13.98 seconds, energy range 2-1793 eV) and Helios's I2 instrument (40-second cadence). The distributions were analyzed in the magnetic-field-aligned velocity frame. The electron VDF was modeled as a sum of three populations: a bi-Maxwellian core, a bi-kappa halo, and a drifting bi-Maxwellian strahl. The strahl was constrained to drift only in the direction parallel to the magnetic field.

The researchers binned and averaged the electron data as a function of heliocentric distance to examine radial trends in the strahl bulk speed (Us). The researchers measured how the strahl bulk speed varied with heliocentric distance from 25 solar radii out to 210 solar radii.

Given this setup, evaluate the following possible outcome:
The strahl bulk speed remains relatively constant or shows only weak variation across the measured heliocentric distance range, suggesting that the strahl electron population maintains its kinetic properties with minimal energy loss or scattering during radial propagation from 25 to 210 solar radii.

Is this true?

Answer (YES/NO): NO